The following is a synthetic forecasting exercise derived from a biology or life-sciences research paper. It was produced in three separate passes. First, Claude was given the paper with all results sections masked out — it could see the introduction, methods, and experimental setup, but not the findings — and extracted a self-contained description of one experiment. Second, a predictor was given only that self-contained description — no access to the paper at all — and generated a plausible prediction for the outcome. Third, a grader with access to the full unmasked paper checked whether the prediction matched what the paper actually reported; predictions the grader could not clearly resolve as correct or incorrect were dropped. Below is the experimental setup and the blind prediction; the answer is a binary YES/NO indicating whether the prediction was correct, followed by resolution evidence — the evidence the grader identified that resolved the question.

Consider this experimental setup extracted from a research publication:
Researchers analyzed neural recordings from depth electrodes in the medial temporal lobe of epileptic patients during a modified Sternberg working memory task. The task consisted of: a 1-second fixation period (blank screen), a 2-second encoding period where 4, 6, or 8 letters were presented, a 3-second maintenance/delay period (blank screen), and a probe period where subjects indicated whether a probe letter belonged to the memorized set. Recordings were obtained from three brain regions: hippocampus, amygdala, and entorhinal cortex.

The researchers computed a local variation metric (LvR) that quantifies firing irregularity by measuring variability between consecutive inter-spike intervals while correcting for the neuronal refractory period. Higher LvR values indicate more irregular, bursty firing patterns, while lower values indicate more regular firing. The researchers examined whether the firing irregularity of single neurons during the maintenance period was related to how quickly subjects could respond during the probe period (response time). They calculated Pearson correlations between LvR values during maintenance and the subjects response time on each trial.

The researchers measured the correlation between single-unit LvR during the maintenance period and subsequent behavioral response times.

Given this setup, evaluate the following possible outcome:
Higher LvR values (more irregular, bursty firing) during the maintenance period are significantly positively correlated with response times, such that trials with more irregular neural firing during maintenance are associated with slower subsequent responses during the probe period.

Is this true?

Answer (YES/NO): YES